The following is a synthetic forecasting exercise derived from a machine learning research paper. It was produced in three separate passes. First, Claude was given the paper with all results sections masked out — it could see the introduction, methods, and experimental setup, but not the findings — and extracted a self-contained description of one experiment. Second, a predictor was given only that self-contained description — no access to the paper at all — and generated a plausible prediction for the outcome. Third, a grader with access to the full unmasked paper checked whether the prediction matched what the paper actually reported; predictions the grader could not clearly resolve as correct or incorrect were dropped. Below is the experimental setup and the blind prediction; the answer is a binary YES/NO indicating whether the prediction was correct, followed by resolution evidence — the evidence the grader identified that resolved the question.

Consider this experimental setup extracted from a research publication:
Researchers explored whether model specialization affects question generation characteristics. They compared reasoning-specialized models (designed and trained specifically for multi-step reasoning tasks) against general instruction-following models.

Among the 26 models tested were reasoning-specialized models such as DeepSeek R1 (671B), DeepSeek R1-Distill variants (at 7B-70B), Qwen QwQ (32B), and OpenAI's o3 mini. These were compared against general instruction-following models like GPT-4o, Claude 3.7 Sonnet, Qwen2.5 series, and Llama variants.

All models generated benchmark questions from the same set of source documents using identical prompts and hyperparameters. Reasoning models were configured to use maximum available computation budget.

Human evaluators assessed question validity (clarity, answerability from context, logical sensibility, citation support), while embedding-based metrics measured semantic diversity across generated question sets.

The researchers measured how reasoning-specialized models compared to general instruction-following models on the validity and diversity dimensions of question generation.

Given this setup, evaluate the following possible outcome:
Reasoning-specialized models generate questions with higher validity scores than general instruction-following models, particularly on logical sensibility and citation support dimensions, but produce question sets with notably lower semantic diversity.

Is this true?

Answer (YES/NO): NO